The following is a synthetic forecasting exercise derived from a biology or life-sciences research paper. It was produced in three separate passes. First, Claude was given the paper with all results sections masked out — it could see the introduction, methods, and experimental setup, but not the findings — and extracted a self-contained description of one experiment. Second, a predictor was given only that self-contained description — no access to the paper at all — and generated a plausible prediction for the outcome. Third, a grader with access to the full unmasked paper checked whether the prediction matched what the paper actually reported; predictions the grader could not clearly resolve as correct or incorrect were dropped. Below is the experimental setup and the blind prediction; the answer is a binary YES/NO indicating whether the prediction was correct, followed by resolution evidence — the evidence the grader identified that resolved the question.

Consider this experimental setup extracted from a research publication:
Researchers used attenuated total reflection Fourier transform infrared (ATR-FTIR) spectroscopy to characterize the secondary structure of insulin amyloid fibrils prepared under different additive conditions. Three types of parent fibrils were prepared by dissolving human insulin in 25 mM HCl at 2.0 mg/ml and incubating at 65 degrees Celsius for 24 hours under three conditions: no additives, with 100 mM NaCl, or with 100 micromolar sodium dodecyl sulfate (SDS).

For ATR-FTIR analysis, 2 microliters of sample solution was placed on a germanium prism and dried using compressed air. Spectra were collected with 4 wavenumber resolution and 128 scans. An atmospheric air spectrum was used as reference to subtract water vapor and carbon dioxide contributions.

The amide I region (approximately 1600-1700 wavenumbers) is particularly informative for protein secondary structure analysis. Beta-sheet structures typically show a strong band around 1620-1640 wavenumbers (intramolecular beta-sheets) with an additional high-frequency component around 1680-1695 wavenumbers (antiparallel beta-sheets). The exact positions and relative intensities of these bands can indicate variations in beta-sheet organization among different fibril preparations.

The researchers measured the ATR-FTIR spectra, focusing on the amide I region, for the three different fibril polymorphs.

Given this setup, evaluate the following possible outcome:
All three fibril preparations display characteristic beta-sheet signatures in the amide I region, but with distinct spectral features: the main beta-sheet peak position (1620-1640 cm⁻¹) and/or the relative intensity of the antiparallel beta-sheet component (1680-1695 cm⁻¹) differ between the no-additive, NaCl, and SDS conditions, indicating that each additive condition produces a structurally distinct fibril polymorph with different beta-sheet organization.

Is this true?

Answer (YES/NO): NO